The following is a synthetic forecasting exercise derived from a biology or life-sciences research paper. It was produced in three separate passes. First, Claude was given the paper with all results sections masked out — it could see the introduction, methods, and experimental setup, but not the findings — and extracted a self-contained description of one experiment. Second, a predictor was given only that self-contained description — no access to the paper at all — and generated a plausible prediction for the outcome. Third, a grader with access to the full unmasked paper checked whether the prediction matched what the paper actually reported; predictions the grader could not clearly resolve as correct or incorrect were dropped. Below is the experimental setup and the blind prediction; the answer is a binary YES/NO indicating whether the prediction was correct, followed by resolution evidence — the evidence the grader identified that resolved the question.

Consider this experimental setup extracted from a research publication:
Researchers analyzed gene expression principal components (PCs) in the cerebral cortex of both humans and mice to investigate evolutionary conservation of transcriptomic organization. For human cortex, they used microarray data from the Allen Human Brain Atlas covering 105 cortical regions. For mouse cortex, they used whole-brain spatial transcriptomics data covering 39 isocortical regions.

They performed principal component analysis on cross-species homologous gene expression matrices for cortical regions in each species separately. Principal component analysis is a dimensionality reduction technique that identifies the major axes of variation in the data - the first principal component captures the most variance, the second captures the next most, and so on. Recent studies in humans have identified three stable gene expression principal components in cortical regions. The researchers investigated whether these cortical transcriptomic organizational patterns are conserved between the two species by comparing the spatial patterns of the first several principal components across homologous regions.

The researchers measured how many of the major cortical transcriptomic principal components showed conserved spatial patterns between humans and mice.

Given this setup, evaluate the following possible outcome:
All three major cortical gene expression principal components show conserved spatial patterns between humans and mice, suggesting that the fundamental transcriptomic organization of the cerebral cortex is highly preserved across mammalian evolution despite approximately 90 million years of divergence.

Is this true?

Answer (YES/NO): NO